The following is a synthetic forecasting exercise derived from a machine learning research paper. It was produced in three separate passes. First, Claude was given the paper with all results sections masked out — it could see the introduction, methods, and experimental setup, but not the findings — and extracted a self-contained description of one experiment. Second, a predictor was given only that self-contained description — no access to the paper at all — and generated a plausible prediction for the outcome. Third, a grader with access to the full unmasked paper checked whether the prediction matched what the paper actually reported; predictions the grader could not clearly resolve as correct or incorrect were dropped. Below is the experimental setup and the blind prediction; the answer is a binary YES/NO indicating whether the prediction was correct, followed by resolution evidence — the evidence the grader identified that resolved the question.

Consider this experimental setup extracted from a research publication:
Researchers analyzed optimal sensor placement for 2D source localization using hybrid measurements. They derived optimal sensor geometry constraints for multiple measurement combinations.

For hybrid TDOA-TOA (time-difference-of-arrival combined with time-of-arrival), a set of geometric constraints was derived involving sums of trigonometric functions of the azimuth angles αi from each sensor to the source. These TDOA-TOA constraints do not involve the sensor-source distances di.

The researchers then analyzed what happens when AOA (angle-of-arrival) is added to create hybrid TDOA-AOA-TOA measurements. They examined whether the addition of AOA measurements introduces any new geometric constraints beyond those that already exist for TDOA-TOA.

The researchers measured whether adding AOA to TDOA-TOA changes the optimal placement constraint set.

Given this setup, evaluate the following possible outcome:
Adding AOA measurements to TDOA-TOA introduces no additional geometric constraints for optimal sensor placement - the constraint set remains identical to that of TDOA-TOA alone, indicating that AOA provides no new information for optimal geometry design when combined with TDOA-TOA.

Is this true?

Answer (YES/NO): NO